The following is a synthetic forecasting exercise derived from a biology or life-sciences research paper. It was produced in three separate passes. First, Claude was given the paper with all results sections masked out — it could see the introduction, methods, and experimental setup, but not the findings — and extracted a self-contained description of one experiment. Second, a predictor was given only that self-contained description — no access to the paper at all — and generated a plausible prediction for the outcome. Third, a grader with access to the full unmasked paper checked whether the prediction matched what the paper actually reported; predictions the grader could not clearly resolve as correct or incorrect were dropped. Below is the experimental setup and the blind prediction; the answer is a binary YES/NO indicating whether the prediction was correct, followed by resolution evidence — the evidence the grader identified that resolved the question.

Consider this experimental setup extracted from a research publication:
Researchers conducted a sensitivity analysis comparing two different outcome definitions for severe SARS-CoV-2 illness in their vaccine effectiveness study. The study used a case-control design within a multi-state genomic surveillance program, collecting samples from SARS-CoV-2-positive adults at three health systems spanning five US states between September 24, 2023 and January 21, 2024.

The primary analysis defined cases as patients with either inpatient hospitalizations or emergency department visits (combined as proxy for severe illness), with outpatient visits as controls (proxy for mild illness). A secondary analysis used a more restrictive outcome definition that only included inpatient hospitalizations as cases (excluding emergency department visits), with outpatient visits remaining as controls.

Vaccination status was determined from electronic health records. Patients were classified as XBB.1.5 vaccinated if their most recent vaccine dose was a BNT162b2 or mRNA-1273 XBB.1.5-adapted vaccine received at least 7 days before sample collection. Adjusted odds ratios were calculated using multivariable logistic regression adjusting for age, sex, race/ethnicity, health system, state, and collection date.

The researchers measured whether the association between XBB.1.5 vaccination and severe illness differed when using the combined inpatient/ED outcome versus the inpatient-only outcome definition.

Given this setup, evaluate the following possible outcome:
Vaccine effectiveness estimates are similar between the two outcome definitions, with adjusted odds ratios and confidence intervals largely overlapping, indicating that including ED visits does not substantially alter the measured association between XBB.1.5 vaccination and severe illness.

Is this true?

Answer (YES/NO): YES